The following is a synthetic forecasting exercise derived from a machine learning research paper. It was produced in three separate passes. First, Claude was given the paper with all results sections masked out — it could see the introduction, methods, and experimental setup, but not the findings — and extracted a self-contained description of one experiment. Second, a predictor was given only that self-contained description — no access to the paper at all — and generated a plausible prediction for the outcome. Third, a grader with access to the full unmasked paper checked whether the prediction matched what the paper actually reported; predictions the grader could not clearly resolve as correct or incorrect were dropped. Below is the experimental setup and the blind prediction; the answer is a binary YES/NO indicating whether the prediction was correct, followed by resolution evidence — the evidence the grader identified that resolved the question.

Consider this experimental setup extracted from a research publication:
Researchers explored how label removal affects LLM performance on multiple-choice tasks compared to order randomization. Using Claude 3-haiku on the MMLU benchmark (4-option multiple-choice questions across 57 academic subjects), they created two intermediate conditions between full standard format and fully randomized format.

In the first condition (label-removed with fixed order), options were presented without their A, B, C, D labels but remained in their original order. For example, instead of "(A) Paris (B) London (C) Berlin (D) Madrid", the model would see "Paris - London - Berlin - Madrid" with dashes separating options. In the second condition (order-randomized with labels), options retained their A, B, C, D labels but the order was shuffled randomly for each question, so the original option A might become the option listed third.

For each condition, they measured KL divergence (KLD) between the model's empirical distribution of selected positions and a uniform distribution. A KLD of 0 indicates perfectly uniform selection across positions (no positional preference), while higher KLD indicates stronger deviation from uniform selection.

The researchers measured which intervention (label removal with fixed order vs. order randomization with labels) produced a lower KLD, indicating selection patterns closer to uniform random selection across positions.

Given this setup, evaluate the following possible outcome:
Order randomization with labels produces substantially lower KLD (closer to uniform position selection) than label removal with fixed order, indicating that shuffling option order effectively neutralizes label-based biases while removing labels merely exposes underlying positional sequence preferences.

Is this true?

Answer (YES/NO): YES